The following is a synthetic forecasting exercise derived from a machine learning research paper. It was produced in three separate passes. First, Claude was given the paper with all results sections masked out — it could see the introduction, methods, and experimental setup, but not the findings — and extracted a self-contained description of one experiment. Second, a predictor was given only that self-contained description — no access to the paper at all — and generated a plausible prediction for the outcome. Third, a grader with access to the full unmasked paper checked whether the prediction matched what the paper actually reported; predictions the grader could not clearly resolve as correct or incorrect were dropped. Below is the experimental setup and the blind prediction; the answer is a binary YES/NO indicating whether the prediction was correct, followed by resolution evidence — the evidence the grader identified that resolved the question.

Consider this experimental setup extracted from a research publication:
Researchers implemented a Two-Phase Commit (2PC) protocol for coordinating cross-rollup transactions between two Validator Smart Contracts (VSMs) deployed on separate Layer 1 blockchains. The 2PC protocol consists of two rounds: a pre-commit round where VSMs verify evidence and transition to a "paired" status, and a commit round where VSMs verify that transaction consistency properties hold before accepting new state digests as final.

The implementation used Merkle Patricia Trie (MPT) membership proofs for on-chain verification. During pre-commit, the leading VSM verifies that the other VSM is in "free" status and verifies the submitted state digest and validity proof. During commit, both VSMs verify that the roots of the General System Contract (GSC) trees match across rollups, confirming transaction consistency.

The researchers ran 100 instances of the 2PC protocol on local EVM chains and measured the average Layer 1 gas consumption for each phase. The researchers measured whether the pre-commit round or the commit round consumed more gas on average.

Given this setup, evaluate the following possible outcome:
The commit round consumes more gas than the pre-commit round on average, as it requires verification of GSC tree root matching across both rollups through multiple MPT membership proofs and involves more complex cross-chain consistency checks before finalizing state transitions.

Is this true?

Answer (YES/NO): NO